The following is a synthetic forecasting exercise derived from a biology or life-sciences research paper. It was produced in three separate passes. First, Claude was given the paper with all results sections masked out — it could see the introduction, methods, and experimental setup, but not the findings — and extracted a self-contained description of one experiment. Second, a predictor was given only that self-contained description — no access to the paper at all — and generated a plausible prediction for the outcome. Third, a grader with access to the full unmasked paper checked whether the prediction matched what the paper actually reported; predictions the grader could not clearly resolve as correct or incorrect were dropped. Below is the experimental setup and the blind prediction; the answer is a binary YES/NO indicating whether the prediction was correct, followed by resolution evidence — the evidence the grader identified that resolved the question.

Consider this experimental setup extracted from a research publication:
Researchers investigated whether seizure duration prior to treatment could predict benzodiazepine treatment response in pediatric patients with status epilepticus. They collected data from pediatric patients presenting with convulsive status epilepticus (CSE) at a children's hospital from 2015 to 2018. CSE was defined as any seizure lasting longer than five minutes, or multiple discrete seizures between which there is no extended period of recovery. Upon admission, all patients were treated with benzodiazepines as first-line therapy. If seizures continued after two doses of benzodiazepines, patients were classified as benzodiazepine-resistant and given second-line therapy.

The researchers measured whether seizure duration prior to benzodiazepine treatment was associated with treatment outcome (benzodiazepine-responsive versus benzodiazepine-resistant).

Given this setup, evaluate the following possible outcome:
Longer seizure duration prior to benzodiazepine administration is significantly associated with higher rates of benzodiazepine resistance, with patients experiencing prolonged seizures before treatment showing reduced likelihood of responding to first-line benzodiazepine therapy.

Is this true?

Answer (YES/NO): YES